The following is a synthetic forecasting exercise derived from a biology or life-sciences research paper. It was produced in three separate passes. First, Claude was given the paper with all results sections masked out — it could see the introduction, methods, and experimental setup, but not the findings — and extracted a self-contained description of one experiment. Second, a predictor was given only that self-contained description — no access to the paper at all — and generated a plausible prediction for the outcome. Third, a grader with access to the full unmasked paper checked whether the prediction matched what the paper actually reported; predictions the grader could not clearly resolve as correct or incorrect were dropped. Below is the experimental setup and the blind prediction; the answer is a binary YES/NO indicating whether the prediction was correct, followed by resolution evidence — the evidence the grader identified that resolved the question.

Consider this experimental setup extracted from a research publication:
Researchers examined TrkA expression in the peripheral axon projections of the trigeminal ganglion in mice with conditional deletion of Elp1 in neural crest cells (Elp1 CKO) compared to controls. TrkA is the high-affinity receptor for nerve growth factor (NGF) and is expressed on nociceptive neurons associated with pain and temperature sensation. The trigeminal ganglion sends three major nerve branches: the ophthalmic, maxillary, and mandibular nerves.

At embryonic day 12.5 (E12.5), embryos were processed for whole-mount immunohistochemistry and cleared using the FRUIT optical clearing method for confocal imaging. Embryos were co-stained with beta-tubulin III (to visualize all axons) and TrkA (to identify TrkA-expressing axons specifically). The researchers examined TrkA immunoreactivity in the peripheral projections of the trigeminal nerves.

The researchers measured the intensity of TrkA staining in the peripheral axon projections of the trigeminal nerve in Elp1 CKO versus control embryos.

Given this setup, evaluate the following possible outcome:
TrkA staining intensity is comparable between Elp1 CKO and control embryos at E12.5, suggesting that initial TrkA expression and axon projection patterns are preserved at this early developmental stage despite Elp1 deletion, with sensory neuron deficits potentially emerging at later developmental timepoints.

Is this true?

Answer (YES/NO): NO